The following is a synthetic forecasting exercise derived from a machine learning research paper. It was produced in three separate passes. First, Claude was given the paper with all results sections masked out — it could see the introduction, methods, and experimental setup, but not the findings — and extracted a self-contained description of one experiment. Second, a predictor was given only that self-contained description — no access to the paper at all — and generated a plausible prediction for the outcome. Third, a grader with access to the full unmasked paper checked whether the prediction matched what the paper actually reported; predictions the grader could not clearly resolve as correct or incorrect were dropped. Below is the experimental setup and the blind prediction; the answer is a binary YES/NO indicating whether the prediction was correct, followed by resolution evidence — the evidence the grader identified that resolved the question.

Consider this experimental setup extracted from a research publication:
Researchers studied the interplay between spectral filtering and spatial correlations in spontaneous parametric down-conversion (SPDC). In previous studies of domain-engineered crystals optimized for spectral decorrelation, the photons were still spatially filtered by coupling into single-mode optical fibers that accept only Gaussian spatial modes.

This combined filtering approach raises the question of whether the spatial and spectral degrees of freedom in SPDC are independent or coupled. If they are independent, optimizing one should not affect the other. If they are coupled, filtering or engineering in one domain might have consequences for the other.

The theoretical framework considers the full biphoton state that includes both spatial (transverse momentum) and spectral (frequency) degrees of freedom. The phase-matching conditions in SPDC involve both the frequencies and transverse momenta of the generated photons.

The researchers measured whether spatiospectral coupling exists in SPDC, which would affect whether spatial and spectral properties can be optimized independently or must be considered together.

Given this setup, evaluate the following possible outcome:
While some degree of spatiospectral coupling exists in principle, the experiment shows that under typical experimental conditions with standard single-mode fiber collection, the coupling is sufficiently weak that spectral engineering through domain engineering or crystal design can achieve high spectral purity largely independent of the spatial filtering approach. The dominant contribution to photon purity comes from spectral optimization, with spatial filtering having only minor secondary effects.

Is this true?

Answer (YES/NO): NO